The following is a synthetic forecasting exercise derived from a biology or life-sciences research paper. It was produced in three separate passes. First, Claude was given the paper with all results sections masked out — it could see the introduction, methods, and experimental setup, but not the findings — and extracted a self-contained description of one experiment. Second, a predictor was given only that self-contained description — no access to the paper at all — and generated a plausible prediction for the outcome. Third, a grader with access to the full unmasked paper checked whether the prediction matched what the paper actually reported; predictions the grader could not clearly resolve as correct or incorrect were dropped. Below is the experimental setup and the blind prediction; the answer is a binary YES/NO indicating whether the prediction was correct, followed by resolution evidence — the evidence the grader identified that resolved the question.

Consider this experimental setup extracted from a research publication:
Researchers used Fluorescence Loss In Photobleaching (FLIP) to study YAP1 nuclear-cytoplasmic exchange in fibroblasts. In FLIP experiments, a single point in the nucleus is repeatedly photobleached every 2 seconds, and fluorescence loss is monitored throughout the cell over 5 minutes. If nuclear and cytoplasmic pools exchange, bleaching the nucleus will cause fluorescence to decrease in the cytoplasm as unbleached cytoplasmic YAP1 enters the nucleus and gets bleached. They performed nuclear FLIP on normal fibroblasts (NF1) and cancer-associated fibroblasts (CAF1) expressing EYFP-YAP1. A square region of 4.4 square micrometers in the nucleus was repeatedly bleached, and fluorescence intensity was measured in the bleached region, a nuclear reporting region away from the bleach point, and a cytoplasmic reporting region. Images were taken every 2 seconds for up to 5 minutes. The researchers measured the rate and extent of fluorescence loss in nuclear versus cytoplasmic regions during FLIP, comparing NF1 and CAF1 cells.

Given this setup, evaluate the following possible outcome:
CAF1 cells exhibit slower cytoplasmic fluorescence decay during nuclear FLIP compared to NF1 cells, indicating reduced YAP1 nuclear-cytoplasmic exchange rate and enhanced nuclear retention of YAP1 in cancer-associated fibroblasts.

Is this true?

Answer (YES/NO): YES